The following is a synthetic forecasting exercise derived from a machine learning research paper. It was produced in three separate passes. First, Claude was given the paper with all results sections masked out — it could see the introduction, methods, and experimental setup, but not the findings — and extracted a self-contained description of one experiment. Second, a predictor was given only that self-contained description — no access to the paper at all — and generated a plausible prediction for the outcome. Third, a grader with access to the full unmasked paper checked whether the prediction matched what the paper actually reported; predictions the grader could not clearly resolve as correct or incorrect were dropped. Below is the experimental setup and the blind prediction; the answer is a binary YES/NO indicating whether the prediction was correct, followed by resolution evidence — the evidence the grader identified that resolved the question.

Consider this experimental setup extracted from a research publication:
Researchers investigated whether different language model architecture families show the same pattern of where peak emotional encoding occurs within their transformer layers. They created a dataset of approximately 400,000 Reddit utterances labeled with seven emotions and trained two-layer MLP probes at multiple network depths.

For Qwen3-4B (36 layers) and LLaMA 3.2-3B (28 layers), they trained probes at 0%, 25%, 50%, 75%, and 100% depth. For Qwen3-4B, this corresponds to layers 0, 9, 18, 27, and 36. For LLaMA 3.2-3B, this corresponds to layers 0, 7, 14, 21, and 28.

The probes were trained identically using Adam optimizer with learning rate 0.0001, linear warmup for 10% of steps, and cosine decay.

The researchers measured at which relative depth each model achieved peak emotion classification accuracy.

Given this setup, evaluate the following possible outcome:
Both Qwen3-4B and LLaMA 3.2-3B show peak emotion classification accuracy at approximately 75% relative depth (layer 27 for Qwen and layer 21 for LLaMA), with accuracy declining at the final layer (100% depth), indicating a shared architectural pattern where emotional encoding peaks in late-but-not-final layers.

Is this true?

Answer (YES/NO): NO